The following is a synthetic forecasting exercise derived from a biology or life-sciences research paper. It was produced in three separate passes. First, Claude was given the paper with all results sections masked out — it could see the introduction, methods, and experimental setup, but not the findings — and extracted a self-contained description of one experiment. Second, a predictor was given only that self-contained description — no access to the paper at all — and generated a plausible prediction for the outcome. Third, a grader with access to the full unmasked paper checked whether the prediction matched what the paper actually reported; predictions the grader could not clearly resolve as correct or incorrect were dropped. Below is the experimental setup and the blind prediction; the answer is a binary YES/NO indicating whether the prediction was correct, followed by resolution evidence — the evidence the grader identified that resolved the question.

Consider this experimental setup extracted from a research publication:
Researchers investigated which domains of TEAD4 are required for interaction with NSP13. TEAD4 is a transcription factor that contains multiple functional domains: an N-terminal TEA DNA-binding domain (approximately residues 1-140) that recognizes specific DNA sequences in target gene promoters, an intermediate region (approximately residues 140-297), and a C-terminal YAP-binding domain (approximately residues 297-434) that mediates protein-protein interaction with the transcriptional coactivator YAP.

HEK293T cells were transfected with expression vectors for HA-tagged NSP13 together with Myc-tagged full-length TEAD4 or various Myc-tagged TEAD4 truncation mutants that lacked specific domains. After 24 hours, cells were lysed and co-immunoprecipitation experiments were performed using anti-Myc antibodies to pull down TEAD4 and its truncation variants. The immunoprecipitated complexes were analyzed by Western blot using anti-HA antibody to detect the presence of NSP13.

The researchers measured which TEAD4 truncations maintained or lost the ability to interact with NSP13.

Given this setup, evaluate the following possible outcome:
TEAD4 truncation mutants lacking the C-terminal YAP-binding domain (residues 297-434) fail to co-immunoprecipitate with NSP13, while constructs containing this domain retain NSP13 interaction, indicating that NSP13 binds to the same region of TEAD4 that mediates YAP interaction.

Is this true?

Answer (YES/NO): NO